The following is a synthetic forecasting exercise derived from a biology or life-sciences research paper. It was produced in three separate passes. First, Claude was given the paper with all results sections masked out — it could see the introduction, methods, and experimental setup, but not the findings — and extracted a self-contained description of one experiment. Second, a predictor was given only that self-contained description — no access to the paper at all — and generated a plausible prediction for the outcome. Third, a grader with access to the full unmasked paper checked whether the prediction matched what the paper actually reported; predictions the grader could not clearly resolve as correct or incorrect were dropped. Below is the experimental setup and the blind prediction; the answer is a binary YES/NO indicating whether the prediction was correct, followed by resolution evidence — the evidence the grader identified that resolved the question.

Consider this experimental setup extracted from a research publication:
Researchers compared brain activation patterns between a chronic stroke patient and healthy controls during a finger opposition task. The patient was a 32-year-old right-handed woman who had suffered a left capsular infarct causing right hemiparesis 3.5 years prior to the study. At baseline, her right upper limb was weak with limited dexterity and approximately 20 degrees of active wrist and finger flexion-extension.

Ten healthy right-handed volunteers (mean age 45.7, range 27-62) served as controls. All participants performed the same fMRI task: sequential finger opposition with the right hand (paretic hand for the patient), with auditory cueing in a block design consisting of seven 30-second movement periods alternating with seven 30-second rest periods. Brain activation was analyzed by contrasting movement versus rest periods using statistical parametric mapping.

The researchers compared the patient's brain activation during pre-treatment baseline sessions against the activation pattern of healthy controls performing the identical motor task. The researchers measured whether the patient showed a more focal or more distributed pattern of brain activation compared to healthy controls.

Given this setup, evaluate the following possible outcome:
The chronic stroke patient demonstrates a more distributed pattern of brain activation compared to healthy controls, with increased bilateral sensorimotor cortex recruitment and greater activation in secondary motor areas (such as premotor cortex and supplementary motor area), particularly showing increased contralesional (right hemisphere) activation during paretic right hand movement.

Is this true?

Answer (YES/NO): YES